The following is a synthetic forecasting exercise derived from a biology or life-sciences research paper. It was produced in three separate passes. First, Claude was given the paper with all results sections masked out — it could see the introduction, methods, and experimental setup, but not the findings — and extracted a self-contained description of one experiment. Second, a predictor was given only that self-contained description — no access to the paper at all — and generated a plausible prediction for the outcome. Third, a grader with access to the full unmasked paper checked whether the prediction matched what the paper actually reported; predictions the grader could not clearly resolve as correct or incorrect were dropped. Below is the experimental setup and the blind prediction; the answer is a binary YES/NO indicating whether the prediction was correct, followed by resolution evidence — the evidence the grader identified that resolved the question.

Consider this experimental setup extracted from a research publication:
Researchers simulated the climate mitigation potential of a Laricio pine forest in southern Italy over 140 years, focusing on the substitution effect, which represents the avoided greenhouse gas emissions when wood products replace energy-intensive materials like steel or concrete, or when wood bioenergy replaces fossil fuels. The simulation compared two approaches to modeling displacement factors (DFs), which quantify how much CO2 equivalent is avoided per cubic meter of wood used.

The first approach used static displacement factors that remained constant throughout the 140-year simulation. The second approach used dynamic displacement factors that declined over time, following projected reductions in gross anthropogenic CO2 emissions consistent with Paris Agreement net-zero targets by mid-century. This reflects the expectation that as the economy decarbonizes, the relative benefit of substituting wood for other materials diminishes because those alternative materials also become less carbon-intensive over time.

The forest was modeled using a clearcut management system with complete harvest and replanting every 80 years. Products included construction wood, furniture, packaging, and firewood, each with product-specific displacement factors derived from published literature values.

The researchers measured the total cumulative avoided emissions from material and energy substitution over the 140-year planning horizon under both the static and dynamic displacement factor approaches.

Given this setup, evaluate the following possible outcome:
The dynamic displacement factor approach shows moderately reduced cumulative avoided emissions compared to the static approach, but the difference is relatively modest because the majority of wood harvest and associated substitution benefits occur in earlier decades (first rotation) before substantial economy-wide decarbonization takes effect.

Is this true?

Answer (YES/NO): NO